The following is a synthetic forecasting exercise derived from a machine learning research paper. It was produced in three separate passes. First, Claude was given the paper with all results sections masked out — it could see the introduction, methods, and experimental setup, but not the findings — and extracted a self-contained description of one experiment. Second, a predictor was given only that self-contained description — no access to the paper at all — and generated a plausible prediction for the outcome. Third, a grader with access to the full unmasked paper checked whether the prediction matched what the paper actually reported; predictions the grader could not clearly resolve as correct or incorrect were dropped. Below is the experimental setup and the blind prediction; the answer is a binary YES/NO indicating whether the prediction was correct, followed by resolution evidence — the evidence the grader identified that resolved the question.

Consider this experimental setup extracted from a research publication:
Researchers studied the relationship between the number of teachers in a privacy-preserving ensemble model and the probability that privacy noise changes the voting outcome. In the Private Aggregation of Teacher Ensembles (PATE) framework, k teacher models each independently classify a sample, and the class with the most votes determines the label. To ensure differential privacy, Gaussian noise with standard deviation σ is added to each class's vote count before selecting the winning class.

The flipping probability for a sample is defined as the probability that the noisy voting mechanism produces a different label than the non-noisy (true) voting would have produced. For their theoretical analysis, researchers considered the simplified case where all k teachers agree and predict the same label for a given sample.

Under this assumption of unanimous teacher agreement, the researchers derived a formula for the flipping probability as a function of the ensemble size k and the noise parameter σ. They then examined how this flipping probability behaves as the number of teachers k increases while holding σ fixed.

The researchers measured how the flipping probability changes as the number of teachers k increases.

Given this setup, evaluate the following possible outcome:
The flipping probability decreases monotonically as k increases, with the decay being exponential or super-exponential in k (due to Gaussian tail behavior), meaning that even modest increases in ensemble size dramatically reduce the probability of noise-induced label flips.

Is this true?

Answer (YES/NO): YES